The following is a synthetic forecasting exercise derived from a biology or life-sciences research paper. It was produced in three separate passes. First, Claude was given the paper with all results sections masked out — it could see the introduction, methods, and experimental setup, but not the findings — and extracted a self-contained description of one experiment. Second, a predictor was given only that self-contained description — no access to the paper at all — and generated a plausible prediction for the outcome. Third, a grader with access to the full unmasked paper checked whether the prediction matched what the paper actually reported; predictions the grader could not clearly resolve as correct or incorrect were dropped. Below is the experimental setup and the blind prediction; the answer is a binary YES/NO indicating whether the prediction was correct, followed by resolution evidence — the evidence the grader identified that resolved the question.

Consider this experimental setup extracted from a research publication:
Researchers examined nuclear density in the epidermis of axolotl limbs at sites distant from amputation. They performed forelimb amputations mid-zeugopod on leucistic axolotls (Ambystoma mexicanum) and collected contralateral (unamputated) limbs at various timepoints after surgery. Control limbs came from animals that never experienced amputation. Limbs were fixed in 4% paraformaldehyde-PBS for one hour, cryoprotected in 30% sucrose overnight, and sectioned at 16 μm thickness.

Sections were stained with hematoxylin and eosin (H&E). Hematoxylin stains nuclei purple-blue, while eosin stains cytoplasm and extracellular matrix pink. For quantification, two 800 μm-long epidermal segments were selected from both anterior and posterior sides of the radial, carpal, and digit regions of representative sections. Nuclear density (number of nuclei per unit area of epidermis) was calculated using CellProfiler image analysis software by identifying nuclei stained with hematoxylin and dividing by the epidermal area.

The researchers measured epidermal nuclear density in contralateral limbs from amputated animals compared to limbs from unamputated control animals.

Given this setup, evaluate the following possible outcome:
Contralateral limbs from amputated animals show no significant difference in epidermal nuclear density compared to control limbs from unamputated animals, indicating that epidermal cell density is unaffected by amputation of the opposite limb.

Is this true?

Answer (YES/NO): YES